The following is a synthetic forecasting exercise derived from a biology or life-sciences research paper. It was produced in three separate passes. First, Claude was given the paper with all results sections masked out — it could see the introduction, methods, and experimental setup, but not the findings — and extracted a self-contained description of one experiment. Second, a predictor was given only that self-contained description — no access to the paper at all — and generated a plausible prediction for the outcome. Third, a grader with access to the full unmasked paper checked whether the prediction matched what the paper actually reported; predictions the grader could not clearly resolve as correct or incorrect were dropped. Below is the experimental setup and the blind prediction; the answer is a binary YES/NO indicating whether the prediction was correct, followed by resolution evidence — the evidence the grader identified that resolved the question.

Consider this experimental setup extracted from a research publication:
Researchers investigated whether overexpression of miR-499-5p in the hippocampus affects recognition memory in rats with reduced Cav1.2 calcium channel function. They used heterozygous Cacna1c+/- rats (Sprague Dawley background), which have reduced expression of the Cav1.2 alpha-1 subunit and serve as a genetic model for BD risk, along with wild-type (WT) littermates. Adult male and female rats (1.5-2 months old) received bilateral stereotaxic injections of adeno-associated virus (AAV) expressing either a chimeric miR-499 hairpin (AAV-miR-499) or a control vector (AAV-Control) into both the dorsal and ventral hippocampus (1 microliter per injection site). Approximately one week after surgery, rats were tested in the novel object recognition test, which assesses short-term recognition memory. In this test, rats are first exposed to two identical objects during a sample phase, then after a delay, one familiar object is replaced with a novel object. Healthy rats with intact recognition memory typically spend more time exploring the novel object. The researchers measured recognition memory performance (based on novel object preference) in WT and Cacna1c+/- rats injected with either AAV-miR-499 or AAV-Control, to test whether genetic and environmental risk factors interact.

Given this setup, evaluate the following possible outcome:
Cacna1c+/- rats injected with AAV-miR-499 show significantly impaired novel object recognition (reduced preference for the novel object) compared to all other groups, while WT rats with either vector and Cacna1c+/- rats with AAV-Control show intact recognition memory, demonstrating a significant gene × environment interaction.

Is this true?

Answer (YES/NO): YES